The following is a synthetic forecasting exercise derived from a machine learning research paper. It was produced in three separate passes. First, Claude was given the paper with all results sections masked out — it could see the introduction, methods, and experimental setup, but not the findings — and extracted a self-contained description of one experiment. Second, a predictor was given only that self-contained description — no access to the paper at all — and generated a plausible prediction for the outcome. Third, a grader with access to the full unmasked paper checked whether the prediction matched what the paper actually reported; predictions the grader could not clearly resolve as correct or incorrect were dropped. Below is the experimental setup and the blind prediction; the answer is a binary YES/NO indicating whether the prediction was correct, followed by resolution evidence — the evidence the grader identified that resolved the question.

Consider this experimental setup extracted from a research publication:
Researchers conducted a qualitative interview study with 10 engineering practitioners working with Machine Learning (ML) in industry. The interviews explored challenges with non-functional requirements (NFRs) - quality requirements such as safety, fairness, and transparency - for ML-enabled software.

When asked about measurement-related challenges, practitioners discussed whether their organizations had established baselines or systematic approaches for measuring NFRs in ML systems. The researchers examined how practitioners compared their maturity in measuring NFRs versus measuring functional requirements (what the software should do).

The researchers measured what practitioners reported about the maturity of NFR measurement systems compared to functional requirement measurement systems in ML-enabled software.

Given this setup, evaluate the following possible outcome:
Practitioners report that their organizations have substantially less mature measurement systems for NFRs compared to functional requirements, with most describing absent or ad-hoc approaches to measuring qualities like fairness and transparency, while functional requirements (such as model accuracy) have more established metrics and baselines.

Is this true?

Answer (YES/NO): NO